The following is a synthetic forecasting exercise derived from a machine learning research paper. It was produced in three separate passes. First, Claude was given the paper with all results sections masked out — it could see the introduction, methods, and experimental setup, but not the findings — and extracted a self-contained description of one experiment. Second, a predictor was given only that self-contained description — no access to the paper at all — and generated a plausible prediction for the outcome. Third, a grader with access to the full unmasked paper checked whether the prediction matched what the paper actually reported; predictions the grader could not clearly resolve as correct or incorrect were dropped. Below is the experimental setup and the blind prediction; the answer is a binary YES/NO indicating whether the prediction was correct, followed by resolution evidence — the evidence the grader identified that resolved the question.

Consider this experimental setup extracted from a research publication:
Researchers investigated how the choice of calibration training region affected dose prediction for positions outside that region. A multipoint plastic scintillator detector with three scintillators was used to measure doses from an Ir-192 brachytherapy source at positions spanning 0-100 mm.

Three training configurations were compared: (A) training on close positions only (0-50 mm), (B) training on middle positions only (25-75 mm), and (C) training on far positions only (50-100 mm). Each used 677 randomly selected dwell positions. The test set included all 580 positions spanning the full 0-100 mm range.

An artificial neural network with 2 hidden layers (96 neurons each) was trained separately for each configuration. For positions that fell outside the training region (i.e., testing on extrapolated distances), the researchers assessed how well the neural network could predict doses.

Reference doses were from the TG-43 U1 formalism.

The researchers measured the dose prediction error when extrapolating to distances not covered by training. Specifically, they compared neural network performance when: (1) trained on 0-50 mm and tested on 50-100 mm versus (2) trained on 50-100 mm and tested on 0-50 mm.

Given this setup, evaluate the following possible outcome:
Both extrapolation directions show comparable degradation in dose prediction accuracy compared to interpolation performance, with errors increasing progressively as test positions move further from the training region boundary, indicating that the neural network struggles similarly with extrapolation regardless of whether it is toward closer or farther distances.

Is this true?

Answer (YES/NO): NO